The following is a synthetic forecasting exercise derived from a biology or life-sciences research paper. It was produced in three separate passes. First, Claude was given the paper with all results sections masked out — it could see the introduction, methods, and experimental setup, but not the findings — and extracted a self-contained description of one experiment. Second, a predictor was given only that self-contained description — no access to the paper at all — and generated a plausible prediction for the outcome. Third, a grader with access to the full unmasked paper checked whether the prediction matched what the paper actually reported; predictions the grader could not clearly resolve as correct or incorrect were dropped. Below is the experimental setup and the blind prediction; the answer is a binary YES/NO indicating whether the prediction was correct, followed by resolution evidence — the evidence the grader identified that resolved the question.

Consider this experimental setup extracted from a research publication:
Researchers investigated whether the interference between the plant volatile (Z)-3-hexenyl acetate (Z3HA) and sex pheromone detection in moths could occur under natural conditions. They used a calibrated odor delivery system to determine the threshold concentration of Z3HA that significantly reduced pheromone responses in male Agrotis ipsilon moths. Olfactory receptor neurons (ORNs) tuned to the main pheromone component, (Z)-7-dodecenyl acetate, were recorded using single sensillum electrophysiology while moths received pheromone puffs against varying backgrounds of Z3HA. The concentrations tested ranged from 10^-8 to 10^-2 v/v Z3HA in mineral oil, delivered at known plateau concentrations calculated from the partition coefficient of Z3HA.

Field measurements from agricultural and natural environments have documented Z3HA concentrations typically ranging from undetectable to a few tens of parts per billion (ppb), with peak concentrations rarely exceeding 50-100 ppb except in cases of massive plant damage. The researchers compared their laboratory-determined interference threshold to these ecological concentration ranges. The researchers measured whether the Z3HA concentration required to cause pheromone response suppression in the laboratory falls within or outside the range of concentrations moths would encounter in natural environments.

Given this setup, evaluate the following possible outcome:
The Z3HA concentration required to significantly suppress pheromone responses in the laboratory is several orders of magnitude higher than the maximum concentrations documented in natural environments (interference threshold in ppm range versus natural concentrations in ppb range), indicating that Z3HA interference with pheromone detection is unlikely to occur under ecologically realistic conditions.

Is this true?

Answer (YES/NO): NO